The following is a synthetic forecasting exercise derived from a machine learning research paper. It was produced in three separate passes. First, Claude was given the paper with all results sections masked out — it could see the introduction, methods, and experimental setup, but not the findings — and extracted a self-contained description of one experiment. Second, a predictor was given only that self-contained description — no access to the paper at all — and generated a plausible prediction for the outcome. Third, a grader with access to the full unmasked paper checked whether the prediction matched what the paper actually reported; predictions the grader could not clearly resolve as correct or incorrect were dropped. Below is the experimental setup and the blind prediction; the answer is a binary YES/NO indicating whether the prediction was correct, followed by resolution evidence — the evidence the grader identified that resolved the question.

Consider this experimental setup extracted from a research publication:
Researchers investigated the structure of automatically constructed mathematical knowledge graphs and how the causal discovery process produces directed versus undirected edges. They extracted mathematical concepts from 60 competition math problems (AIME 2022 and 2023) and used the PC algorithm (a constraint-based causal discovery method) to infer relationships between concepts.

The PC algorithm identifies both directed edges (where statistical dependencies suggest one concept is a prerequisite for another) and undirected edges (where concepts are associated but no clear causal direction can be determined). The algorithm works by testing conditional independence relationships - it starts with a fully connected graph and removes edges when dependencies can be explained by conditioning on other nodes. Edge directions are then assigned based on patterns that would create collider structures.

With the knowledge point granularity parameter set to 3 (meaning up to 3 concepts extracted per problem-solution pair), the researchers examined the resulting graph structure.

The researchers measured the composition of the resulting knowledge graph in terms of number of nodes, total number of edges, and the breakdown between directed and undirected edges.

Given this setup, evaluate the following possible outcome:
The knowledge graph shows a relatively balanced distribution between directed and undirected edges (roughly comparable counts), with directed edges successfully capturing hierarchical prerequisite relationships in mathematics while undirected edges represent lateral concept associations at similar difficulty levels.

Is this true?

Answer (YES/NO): NO